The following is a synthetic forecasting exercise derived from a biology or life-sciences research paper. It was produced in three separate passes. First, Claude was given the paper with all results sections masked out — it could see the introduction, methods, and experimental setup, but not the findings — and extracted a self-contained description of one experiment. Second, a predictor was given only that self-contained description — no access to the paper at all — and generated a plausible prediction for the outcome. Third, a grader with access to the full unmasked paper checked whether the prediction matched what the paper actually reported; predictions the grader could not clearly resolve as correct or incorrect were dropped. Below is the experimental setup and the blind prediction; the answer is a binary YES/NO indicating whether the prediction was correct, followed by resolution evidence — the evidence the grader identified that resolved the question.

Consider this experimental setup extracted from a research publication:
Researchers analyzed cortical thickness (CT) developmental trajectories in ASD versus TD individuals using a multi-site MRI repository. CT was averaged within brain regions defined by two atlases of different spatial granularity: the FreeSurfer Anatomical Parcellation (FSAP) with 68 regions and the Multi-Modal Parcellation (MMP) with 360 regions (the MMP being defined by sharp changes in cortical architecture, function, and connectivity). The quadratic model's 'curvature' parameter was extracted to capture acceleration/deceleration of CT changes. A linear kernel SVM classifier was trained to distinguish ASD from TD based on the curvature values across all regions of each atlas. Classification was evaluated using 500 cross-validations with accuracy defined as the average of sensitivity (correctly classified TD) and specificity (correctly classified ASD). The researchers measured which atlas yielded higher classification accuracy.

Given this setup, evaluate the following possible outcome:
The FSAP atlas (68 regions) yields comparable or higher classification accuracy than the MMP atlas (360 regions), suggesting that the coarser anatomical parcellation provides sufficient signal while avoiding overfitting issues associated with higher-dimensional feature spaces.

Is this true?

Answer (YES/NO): NO